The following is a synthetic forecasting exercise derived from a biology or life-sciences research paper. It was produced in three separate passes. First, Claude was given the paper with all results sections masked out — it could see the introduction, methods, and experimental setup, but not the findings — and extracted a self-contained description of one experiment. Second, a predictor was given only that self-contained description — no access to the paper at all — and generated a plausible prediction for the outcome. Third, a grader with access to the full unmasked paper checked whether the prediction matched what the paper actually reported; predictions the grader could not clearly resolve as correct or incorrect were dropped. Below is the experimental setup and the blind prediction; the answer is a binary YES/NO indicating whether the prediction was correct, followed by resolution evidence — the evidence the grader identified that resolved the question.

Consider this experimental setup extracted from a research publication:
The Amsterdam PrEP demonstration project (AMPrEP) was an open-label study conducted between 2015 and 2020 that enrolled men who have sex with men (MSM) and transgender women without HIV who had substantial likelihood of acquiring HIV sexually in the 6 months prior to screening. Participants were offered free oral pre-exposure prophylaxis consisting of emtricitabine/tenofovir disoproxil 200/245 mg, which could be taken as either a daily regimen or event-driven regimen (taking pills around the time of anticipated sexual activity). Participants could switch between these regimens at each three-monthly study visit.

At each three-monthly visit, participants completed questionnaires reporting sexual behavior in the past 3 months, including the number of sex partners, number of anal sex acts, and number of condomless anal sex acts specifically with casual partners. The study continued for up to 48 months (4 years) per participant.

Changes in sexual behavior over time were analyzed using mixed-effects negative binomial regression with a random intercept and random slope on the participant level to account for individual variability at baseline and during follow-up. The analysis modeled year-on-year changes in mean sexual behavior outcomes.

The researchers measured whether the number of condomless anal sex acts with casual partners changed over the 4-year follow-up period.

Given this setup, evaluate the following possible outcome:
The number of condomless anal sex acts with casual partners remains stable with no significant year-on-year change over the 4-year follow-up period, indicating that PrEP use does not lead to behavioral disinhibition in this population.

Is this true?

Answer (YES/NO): YES